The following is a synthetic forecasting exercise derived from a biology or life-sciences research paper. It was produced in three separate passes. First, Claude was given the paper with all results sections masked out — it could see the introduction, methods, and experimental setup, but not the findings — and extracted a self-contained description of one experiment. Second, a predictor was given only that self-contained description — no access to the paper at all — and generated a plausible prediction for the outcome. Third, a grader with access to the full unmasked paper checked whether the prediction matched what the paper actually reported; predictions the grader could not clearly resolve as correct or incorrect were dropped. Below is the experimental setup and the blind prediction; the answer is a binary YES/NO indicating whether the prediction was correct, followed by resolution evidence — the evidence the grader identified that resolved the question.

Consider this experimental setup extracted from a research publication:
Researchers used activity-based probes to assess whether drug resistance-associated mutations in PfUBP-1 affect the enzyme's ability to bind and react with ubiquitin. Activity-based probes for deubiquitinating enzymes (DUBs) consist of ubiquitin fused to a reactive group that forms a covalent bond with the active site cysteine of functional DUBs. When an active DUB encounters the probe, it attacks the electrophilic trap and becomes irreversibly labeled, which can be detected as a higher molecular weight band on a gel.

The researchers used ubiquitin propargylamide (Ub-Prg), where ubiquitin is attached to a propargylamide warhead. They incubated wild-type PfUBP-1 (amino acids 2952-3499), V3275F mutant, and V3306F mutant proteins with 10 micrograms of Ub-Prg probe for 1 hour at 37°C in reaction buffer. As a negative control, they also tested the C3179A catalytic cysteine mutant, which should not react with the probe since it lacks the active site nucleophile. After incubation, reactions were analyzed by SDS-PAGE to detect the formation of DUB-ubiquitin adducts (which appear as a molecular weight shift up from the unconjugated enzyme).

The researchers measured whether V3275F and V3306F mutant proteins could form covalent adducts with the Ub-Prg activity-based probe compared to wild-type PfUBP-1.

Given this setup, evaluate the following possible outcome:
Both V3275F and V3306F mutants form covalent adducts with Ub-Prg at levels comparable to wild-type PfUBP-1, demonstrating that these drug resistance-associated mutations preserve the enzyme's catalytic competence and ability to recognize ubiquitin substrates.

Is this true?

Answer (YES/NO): NO